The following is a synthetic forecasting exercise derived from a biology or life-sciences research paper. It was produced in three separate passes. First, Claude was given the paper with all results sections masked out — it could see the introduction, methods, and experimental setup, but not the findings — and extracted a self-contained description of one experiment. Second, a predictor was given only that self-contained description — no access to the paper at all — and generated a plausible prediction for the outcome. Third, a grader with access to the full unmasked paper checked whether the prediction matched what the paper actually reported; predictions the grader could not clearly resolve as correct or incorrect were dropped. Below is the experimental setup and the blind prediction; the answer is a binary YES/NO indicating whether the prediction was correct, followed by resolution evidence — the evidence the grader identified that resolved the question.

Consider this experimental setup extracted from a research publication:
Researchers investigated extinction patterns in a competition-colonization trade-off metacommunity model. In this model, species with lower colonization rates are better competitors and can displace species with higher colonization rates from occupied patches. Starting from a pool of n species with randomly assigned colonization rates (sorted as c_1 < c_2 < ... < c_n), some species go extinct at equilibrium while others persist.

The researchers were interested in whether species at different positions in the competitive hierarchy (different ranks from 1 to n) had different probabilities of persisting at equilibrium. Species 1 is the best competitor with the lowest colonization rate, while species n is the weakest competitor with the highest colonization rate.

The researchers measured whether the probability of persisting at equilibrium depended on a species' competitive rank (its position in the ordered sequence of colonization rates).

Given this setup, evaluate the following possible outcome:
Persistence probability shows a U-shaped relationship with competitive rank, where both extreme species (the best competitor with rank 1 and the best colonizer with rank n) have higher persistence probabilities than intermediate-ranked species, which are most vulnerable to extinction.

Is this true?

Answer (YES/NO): NO